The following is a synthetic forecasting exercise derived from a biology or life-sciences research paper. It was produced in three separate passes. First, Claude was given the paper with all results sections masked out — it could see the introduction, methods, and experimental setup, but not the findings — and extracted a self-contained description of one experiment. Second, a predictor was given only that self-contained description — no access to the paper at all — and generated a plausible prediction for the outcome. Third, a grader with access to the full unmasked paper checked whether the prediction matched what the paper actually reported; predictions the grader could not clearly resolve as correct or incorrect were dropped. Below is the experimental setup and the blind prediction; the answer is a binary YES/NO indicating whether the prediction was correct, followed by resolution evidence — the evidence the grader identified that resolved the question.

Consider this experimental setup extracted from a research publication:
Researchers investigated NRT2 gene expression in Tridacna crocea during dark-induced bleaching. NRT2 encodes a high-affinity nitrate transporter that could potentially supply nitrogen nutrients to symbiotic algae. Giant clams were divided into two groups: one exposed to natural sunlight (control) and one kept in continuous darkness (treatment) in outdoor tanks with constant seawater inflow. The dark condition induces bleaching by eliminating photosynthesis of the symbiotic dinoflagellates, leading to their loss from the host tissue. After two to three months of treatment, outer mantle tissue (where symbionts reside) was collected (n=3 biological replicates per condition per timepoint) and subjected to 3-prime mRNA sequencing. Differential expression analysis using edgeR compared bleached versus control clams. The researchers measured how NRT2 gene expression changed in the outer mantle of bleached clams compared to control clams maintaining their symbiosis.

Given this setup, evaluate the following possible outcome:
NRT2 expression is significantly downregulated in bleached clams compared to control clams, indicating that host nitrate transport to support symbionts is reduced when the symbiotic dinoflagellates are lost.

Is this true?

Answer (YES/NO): YES